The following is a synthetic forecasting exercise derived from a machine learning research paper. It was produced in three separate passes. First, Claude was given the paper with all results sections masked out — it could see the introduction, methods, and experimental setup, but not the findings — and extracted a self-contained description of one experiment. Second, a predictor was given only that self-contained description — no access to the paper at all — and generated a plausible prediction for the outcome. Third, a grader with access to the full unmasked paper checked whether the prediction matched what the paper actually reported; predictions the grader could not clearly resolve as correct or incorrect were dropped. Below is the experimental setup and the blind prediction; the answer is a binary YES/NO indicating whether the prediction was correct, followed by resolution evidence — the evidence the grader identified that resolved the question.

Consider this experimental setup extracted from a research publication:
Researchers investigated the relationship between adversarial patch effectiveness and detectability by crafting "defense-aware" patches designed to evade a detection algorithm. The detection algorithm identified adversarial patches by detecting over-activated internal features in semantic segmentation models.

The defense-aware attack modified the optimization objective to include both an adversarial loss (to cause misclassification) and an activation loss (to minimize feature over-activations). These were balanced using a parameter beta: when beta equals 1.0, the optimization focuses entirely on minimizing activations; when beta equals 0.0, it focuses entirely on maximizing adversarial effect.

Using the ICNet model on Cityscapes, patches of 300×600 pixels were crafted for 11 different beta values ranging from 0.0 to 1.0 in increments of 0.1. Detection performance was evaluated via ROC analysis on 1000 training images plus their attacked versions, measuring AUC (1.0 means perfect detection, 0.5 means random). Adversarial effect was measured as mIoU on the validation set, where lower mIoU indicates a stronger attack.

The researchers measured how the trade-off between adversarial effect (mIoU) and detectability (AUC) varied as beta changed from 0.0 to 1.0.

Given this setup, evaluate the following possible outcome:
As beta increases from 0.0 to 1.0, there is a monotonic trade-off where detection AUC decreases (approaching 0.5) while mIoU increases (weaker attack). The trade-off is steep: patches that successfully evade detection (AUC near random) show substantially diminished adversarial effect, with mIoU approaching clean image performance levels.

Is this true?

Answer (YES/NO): NO